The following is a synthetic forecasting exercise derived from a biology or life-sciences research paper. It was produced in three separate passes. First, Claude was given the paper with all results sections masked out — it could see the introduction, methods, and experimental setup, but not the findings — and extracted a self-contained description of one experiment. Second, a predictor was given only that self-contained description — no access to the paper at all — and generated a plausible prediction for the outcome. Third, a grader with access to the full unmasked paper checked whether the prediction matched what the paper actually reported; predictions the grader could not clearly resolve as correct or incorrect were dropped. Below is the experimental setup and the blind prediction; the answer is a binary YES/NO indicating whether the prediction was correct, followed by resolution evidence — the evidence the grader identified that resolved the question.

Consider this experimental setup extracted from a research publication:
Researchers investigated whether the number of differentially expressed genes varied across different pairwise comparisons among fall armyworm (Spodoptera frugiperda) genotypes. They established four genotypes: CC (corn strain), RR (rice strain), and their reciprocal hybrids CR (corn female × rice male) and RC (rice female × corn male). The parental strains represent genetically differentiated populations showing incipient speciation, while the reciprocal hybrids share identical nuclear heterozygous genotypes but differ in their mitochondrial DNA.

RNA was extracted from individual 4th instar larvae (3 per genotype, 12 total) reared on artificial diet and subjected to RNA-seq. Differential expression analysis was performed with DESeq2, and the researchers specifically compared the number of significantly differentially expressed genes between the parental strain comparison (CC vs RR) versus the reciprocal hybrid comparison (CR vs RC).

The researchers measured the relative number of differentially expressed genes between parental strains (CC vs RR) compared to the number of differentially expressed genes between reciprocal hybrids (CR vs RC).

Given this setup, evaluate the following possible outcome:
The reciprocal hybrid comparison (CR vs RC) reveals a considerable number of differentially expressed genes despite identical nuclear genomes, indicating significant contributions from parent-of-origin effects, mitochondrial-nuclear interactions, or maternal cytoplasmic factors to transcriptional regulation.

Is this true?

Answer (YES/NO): YES